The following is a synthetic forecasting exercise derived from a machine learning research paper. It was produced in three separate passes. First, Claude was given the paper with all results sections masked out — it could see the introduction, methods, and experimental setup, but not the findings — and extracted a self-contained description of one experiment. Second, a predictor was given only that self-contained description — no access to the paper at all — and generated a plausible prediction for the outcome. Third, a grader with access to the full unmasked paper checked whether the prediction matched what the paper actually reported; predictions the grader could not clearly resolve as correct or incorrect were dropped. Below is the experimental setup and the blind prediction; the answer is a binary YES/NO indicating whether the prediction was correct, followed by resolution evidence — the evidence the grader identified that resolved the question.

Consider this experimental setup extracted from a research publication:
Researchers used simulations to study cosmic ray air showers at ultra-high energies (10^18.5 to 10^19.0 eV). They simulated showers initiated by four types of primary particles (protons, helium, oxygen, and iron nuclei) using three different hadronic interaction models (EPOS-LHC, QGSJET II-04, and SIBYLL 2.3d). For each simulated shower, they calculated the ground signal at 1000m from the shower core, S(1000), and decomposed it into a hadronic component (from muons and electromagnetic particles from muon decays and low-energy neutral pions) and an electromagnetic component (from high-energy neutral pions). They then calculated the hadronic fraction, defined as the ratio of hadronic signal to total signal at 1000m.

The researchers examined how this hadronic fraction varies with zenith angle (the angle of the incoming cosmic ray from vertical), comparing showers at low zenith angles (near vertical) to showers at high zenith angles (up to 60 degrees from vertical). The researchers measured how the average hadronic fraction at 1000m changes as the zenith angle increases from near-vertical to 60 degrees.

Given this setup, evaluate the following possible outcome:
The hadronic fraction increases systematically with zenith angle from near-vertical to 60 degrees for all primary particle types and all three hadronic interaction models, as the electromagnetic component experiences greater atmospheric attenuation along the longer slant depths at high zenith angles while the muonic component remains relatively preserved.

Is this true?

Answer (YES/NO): YES